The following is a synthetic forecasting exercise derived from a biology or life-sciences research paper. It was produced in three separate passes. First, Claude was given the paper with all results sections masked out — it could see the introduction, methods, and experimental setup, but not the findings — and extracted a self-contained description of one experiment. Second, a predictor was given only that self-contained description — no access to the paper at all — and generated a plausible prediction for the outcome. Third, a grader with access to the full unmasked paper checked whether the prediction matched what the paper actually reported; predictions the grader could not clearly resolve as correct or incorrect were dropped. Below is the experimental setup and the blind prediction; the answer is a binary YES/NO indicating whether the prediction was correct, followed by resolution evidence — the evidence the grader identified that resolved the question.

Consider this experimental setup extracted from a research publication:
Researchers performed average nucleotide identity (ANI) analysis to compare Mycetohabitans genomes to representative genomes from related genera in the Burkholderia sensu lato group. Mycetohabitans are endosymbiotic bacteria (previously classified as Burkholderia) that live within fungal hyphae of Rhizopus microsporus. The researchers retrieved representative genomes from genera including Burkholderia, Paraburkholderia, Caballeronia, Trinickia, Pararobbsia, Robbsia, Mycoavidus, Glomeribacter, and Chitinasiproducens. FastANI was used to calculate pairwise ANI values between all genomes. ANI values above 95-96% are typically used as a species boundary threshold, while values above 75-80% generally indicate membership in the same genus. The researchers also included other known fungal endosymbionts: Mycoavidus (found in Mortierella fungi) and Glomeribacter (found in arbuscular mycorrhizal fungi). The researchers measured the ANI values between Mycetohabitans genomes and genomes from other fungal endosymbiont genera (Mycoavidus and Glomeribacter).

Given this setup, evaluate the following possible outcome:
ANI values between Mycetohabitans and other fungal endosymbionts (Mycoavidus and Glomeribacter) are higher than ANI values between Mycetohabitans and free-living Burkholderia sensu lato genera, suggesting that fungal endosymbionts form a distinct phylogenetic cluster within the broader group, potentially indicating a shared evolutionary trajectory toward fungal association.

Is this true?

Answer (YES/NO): NO